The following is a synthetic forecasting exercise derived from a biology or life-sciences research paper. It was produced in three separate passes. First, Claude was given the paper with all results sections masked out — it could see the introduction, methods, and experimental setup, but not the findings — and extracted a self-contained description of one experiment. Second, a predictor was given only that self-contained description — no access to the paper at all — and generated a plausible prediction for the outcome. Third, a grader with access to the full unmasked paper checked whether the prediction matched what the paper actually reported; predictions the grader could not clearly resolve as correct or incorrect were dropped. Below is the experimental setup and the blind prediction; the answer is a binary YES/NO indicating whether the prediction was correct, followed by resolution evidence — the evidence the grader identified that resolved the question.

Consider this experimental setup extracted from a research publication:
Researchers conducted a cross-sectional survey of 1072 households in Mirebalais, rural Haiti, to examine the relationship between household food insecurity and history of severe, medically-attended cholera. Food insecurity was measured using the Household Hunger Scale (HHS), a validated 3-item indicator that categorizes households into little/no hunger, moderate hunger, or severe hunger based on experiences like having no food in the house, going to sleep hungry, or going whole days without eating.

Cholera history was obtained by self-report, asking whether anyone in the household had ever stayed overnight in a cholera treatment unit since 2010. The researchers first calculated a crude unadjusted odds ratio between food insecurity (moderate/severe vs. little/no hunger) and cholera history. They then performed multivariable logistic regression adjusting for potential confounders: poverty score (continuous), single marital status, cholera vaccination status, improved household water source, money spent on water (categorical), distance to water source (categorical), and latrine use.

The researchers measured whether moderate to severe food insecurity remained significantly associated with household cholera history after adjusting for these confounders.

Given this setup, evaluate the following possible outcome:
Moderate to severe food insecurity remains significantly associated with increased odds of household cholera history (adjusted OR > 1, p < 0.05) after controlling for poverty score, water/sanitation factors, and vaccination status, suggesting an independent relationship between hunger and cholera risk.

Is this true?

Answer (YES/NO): YES